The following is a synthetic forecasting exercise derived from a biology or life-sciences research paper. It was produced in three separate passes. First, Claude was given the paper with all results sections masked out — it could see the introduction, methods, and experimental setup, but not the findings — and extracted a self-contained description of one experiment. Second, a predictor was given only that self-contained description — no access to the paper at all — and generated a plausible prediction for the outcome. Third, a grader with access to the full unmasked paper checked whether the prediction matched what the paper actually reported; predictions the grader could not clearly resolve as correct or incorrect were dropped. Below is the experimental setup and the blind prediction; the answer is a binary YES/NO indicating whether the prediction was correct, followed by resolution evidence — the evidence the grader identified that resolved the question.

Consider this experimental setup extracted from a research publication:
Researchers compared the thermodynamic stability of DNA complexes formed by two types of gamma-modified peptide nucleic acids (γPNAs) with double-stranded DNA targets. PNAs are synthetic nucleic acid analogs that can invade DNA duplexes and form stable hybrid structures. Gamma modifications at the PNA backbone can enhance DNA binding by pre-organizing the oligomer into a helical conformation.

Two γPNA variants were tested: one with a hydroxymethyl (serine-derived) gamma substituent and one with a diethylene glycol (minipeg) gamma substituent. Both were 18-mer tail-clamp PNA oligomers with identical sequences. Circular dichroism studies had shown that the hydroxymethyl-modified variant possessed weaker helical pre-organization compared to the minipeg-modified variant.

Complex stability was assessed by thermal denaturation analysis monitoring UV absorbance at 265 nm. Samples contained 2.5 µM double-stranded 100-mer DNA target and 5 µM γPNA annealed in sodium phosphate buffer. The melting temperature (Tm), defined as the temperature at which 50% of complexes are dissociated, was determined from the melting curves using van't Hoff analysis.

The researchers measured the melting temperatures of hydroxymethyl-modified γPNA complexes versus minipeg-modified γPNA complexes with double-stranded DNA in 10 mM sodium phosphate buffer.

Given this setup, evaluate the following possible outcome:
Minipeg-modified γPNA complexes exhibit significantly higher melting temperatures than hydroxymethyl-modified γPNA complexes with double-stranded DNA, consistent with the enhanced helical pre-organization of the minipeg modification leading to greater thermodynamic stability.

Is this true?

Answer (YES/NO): NO